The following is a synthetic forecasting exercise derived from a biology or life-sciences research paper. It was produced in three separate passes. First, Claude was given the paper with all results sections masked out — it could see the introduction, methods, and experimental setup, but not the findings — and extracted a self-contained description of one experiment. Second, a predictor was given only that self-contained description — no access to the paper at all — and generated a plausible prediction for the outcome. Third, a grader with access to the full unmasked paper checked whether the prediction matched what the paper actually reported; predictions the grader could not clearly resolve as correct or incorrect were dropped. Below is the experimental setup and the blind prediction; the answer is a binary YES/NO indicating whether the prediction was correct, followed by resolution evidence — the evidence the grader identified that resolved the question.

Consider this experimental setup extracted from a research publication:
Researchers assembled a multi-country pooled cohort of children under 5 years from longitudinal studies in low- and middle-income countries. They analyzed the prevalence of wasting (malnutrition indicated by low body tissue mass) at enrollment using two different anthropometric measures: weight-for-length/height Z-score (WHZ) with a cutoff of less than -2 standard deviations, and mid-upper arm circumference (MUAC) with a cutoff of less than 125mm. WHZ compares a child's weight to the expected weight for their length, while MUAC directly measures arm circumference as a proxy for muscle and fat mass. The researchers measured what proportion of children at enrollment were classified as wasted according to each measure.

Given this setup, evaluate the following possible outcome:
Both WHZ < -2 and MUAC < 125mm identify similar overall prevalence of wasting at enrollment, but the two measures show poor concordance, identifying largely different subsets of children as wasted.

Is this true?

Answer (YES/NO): NO